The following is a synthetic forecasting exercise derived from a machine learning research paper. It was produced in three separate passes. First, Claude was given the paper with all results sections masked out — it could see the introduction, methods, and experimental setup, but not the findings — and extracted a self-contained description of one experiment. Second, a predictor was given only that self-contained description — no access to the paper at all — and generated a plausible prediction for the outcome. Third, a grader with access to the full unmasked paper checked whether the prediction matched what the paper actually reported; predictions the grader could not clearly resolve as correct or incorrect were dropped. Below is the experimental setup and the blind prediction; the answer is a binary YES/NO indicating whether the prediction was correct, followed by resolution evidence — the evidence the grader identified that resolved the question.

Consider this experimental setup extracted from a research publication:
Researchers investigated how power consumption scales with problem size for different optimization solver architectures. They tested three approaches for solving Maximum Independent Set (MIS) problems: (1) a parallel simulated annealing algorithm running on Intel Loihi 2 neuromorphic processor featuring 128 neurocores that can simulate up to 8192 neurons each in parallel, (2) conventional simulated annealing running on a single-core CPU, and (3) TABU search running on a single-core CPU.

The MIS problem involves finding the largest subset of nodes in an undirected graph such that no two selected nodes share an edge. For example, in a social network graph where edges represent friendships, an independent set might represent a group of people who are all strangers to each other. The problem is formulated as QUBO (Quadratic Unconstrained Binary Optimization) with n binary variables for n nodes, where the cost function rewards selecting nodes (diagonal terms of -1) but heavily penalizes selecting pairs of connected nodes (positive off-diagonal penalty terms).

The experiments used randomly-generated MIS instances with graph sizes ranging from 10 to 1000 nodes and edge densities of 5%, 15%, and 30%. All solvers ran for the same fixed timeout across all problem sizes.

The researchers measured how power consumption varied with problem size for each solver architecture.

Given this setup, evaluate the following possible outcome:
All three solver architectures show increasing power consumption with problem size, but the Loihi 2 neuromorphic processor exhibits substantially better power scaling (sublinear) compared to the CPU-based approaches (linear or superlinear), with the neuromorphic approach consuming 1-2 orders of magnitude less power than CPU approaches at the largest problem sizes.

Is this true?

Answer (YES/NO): NO